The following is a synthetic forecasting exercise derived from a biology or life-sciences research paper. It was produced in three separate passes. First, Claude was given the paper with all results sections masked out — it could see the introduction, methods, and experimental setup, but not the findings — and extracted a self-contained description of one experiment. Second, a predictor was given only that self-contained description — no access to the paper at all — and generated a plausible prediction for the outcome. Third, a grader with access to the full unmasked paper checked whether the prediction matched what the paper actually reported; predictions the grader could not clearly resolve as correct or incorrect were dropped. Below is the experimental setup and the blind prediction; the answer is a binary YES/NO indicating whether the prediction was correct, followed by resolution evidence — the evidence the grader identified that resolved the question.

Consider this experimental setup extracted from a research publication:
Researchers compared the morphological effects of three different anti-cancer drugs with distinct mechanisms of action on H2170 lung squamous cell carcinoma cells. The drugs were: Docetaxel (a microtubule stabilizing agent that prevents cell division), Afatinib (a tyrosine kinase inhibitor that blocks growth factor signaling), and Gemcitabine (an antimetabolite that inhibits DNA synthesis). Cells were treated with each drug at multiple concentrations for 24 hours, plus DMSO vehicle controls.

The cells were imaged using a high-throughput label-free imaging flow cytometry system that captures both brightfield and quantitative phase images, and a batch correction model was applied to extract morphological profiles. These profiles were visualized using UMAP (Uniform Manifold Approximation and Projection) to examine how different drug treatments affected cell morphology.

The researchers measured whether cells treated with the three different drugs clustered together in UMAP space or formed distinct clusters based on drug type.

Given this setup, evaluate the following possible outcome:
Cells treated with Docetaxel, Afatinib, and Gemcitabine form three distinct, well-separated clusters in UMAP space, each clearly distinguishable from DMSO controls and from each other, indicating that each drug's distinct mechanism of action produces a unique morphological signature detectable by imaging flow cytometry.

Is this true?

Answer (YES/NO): YES